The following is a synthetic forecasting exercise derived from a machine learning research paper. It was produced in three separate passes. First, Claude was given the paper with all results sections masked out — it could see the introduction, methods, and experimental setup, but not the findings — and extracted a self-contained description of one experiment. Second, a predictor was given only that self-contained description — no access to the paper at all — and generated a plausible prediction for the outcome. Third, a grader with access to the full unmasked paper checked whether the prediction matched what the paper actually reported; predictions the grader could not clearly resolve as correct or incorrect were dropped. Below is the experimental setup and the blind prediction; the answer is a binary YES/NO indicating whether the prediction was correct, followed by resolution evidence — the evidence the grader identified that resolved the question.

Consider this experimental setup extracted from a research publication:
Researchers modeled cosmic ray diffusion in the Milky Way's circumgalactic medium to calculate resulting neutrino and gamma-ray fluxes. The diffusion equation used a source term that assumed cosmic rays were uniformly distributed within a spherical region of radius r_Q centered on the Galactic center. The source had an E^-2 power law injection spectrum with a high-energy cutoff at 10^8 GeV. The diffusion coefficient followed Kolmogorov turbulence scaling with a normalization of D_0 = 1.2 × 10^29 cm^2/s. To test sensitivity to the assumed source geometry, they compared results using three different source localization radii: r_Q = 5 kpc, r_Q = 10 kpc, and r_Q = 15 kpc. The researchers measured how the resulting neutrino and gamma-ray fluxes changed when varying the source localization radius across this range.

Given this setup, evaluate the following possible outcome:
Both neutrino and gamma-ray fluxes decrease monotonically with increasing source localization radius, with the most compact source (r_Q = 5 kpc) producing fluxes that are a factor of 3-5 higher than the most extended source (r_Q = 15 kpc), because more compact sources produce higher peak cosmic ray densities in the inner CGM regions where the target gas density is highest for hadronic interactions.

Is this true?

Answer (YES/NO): NO